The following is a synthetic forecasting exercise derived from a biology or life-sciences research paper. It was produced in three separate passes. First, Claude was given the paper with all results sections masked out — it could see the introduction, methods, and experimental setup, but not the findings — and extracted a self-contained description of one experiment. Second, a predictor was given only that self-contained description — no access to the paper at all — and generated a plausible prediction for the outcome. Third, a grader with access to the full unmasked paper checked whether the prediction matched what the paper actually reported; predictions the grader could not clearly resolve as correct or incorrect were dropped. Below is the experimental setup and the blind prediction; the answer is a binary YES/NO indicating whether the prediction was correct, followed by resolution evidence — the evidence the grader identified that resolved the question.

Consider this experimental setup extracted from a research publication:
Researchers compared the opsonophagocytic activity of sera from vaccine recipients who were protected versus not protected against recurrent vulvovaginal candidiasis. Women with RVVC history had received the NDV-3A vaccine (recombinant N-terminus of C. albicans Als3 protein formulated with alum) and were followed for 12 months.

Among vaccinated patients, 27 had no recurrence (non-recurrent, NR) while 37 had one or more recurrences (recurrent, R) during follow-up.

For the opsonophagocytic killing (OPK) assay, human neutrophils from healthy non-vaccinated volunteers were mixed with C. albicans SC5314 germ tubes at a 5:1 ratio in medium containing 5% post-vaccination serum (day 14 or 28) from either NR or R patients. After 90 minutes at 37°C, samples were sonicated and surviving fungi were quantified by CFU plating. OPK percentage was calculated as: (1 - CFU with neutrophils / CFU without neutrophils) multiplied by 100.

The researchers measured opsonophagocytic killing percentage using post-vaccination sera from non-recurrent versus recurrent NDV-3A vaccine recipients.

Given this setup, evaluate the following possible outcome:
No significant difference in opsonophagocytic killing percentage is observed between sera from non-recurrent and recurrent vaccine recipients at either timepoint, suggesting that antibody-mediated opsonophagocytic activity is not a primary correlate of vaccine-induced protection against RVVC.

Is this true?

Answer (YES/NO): NO